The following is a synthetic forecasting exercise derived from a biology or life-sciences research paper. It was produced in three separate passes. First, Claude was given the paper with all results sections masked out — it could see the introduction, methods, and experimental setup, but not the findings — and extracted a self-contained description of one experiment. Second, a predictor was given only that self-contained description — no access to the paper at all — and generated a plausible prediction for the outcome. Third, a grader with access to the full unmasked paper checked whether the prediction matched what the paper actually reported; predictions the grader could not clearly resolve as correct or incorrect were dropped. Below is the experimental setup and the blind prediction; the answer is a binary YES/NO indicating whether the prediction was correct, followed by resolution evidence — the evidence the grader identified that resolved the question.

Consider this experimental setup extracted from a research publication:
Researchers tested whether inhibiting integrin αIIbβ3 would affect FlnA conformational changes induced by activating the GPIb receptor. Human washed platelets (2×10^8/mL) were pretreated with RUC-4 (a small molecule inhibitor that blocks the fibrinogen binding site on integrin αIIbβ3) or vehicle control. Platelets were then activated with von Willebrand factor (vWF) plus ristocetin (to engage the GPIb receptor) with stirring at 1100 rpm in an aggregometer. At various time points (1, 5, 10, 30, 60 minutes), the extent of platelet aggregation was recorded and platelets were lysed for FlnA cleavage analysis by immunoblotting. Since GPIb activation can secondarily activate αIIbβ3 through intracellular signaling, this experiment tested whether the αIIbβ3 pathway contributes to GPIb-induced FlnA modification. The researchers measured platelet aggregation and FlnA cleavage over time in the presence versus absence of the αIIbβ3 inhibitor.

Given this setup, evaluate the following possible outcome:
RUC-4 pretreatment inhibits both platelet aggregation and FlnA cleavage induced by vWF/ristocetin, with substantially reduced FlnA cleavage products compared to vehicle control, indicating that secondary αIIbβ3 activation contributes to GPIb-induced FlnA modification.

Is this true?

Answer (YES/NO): NO